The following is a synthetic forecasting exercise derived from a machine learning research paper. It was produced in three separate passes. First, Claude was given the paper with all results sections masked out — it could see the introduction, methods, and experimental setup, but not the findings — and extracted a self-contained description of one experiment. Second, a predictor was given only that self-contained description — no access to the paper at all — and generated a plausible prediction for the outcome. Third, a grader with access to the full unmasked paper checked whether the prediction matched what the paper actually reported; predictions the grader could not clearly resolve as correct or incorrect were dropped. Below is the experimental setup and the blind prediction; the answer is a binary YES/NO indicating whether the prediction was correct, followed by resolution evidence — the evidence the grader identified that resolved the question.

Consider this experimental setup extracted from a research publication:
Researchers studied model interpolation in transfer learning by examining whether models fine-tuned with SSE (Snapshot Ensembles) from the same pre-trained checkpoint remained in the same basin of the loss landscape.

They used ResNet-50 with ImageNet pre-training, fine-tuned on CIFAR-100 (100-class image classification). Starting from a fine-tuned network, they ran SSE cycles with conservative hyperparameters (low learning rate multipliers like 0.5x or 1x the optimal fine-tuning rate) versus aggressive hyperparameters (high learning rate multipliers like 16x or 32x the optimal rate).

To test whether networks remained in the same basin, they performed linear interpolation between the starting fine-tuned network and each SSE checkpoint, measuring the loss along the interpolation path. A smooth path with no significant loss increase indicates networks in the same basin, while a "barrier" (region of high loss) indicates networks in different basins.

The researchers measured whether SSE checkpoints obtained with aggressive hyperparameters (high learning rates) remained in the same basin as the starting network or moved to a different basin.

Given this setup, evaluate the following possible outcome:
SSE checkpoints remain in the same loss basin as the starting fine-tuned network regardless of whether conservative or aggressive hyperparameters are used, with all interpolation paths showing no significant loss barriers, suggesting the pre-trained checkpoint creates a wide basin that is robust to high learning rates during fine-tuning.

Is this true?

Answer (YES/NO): NO